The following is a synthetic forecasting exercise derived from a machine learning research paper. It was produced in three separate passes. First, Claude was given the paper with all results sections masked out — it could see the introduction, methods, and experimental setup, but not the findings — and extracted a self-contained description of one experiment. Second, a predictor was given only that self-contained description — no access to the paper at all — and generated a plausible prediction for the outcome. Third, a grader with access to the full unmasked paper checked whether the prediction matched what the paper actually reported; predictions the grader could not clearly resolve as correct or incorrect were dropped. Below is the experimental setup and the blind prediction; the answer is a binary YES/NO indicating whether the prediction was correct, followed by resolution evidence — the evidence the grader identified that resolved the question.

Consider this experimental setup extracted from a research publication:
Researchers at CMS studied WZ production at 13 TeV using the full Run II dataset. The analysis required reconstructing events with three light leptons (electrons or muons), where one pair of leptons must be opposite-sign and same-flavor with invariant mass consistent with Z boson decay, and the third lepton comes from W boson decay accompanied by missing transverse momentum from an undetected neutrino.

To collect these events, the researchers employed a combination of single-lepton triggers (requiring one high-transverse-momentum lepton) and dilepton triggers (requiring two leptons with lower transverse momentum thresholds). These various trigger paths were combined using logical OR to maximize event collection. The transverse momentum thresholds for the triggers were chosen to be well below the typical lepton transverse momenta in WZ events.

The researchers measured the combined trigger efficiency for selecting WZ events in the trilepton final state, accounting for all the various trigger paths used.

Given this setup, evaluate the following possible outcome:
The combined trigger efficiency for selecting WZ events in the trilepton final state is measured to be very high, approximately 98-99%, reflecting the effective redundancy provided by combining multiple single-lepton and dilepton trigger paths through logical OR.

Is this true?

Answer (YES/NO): NO